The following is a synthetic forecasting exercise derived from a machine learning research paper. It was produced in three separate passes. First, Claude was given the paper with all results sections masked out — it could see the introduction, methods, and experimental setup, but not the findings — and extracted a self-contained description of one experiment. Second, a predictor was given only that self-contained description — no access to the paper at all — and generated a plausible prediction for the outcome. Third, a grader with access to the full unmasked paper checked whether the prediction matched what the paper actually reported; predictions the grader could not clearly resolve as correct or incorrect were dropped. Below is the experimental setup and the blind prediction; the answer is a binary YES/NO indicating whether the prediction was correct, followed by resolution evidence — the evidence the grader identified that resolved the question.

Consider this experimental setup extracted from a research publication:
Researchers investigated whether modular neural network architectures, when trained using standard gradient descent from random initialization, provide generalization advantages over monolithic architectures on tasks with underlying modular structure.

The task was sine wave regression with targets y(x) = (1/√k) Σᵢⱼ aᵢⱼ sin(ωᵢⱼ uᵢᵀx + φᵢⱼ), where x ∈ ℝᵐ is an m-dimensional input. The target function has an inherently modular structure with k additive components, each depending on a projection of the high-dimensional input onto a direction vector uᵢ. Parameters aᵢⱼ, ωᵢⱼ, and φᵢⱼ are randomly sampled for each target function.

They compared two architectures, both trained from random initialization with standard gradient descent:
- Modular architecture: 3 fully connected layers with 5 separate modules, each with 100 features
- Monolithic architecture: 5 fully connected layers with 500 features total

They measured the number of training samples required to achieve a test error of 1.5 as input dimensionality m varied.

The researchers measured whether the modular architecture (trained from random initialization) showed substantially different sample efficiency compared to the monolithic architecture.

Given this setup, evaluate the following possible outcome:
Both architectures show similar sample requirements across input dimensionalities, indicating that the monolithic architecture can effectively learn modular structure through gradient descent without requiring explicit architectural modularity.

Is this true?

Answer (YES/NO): NO